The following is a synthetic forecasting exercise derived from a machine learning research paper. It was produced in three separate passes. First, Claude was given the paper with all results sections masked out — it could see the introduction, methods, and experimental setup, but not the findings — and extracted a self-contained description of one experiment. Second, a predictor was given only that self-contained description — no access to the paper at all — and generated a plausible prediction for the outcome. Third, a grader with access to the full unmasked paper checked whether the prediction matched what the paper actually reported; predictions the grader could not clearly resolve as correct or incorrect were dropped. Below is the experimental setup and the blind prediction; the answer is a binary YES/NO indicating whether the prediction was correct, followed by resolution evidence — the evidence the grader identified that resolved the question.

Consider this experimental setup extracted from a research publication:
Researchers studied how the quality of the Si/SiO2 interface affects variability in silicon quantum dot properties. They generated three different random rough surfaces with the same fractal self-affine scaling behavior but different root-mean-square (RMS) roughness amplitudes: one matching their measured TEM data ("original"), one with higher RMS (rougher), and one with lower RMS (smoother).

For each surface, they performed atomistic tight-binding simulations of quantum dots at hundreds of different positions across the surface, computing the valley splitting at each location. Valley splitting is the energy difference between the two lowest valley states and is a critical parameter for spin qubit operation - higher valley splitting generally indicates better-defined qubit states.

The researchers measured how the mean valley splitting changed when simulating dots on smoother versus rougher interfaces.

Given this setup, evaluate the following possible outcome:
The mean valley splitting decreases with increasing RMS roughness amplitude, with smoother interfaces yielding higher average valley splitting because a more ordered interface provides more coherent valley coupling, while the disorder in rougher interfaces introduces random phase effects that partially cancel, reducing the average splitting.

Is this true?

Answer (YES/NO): YES